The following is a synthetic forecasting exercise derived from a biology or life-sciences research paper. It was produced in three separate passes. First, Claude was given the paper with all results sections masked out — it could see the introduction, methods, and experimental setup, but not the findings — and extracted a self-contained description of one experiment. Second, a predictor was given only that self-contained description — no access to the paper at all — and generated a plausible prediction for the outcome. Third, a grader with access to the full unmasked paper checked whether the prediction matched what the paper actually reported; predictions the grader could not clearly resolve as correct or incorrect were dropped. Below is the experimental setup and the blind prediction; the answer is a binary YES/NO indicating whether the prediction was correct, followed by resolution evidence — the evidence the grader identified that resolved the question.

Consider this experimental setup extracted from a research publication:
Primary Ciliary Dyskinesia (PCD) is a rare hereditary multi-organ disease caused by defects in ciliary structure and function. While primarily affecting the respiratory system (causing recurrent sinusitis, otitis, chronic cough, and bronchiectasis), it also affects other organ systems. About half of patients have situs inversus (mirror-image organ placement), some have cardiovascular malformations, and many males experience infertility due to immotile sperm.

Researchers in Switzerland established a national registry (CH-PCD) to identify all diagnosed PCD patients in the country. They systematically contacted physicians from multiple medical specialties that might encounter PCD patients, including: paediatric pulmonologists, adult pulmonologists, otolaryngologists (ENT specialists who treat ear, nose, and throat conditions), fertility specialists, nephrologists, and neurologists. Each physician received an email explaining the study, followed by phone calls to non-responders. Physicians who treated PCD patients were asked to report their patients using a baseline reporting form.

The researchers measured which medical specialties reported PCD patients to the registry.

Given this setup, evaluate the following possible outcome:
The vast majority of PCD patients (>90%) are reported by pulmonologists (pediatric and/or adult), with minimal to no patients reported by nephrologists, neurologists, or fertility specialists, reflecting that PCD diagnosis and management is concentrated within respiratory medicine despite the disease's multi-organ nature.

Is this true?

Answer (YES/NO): YES